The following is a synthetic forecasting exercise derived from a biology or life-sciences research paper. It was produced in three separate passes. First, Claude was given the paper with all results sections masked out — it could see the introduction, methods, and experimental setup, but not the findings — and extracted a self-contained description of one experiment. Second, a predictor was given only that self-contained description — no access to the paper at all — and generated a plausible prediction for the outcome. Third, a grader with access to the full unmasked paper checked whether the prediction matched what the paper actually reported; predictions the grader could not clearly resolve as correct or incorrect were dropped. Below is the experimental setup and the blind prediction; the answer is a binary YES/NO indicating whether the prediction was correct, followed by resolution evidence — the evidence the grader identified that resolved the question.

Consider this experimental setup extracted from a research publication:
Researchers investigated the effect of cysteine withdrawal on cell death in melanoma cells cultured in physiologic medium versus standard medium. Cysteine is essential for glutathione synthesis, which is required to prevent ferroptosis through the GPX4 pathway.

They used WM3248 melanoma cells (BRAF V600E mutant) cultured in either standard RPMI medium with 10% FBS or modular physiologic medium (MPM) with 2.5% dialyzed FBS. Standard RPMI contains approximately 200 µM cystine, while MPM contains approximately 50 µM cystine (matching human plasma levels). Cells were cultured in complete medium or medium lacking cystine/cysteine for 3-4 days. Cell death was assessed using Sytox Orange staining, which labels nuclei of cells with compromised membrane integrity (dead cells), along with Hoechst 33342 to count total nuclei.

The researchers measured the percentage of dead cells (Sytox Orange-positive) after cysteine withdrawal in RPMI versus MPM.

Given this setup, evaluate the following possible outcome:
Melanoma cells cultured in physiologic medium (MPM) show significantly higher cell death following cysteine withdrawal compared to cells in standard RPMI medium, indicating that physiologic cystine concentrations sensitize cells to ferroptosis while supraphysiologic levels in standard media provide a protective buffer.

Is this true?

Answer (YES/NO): NO